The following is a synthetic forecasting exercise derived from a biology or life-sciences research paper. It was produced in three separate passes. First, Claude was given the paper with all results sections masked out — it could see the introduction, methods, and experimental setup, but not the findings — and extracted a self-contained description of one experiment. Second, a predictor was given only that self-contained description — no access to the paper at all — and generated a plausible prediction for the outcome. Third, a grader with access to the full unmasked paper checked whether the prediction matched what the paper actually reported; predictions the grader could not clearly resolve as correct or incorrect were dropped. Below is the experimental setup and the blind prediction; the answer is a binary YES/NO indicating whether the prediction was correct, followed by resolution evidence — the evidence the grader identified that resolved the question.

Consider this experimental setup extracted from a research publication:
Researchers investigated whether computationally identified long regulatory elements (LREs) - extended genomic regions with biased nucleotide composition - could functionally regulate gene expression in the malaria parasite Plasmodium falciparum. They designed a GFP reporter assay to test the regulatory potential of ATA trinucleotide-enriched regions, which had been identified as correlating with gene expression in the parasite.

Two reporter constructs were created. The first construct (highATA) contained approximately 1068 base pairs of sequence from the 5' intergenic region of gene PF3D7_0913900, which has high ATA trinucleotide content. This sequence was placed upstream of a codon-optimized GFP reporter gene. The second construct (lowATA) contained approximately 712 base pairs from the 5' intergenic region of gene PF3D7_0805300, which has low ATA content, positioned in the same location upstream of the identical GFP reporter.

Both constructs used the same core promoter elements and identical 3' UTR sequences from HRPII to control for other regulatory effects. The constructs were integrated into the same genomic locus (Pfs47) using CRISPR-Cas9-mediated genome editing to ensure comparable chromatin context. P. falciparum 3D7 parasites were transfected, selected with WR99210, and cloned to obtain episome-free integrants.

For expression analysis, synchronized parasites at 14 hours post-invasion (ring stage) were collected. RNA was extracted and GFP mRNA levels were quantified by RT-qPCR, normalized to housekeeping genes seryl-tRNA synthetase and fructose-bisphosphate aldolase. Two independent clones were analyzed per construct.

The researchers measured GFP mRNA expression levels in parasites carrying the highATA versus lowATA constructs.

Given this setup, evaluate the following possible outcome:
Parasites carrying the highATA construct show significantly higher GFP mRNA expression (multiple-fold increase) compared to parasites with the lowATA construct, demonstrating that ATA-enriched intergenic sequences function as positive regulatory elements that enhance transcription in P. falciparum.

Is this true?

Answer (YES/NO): YES